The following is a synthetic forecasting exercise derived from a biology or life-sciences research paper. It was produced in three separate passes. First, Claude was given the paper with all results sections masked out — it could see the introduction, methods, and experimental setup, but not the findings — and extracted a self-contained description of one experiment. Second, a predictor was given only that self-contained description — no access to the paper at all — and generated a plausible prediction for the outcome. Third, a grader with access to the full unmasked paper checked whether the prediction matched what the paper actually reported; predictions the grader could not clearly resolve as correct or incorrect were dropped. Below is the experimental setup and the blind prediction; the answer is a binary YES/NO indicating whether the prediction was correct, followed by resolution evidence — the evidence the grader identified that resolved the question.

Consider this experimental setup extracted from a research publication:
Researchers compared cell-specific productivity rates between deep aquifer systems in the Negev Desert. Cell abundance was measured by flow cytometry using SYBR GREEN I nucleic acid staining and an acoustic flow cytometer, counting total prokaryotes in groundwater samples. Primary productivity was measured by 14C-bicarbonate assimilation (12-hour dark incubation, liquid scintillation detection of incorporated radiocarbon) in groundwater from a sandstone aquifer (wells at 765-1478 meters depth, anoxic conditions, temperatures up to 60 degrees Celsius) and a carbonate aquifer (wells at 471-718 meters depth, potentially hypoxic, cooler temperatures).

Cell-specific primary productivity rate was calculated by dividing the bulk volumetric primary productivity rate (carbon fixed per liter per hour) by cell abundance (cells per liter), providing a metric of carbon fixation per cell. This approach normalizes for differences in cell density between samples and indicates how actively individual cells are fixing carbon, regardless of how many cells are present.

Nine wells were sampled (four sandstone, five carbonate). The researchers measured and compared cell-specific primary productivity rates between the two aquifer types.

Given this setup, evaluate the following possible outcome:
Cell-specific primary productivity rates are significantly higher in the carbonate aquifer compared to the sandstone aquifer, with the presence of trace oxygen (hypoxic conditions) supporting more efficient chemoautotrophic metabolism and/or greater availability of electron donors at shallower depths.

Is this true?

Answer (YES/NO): NO